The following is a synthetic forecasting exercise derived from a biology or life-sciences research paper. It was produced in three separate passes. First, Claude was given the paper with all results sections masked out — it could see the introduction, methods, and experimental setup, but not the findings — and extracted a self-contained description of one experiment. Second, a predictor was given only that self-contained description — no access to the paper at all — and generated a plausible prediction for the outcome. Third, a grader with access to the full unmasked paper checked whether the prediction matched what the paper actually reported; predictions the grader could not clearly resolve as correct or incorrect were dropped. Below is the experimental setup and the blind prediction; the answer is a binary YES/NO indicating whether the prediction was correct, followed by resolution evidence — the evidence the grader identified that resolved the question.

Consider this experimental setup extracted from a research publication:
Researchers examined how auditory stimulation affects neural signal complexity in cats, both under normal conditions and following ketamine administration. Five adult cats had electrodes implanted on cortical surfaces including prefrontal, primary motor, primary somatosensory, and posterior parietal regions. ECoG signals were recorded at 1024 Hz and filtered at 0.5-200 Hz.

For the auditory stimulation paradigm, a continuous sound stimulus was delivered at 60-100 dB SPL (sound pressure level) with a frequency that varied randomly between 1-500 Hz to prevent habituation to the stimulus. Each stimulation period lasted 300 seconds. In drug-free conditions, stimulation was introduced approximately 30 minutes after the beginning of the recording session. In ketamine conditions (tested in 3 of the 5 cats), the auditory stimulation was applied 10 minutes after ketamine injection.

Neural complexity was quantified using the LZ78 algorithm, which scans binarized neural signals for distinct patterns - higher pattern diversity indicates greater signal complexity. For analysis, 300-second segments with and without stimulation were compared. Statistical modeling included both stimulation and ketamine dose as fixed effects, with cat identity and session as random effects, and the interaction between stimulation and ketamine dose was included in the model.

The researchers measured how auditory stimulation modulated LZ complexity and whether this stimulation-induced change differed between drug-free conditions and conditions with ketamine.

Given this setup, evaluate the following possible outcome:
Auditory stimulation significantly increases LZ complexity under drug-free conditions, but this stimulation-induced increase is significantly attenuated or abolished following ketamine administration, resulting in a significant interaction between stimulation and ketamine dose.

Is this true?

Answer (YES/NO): NO